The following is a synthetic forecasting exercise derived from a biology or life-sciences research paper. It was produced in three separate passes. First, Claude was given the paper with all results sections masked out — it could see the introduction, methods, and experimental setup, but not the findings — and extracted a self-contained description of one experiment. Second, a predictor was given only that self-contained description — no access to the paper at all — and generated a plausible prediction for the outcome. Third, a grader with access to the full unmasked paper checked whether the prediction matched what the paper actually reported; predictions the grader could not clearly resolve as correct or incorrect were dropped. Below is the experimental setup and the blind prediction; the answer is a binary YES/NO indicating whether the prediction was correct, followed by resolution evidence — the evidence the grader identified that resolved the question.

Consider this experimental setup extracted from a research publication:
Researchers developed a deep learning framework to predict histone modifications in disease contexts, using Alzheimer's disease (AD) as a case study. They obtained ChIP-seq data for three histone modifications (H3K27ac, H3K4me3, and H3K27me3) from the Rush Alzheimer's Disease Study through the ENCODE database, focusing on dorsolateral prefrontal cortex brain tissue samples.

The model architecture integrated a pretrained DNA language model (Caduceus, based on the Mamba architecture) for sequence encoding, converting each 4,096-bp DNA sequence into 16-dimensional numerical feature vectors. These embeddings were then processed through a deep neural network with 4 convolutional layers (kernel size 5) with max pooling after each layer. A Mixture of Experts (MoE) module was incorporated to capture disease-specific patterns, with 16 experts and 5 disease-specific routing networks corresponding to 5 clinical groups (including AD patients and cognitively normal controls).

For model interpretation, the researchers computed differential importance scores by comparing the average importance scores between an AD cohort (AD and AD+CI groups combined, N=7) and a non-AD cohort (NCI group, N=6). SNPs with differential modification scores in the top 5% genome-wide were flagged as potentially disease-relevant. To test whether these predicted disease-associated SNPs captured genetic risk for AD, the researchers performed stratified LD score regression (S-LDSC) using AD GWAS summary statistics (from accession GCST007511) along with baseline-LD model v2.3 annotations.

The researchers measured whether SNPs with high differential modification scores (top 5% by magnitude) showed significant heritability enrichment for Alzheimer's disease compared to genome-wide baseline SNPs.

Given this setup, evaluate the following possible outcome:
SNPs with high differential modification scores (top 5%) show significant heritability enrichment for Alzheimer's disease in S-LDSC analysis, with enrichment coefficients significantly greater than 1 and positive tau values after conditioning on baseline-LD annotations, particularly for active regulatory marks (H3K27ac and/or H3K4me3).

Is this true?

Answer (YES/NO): NO